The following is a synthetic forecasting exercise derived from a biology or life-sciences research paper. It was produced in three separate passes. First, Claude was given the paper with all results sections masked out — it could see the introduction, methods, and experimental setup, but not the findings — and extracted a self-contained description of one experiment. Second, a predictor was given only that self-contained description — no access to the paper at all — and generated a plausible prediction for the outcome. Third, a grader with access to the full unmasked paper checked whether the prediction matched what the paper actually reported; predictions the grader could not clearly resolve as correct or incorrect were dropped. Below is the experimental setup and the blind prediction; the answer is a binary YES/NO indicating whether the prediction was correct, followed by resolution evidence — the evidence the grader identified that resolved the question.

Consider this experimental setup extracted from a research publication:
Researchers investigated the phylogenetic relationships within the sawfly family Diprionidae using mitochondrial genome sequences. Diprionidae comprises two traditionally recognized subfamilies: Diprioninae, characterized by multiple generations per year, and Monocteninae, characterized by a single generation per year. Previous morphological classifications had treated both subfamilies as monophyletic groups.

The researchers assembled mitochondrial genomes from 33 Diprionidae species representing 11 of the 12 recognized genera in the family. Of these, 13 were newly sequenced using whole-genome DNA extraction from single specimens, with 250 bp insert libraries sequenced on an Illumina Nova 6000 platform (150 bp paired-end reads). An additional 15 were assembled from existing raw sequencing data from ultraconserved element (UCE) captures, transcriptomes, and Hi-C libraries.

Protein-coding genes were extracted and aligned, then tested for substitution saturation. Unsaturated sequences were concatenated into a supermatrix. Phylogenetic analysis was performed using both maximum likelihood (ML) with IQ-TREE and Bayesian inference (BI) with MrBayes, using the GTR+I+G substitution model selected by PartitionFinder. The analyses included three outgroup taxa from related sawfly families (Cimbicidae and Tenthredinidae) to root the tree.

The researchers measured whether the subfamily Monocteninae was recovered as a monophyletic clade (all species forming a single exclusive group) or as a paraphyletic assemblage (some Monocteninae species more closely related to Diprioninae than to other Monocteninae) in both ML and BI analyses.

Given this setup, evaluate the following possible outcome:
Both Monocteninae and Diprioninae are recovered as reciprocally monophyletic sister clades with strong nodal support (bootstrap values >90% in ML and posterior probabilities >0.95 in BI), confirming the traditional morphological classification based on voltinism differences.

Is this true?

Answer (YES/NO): NO